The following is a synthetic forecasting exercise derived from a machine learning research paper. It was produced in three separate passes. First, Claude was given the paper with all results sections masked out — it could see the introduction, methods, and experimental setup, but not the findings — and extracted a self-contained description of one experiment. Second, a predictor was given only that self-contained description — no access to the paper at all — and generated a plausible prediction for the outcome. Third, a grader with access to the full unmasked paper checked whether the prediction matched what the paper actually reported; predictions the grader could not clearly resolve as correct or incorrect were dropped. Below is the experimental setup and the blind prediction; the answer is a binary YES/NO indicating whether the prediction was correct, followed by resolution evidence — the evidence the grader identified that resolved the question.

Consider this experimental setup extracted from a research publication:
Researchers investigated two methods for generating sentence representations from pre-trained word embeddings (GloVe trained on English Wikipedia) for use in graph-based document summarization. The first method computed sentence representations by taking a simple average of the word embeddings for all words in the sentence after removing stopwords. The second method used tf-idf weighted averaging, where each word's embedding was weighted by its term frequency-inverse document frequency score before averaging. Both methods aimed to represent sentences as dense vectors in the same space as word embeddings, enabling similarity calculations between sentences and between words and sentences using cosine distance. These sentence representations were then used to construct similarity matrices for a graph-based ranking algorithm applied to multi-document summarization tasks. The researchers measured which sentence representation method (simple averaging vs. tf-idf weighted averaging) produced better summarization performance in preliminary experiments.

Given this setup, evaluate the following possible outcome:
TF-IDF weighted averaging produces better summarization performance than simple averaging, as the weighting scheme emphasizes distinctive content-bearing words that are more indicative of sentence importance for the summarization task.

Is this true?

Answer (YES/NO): NO